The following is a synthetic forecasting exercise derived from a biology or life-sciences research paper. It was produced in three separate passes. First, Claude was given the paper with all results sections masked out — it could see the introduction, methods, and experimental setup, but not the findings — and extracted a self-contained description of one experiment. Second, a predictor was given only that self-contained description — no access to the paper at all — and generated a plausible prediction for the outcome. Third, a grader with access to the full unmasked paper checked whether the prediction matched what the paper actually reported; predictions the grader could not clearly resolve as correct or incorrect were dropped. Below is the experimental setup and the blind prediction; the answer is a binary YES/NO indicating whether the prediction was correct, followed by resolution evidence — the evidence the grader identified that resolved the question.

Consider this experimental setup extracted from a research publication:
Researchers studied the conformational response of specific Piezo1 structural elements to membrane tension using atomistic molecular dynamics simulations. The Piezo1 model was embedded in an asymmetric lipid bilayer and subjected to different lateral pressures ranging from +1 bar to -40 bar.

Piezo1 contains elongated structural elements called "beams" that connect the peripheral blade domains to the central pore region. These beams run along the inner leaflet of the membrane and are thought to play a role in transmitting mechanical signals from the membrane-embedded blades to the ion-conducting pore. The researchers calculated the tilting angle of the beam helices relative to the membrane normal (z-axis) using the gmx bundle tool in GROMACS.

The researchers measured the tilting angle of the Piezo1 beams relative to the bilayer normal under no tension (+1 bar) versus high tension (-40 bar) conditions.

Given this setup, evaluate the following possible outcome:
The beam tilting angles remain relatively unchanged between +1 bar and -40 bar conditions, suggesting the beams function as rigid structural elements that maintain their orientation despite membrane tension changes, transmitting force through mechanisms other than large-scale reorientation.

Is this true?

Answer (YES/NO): NO